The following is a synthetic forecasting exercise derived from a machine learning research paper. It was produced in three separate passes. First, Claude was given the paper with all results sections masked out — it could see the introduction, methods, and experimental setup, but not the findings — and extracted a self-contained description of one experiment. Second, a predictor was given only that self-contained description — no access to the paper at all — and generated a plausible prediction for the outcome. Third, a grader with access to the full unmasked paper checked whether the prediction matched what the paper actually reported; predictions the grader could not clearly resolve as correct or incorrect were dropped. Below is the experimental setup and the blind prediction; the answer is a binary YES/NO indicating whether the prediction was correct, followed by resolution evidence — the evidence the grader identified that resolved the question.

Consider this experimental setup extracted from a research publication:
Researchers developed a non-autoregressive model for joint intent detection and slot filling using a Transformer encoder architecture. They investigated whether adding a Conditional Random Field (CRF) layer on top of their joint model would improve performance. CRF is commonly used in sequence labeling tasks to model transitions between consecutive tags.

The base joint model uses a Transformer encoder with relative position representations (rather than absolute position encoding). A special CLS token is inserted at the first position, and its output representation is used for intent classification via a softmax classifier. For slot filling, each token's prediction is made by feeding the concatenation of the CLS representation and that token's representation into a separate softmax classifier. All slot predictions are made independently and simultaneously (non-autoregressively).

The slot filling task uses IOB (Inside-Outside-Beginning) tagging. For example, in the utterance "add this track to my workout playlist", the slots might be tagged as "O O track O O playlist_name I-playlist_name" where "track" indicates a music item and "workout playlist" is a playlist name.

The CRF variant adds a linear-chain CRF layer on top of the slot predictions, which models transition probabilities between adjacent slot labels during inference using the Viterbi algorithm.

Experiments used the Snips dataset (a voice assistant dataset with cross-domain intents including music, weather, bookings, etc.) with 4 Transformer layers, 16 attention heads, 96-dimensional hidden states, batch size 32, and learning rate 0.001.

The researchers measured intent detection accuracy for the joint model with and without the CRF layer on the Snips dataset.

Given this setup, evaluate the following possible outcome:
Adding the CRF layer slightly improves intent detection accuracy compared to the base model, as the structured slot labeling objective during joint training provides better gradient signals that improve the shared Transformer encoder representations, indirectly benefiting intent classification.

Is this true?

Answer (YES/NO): NO